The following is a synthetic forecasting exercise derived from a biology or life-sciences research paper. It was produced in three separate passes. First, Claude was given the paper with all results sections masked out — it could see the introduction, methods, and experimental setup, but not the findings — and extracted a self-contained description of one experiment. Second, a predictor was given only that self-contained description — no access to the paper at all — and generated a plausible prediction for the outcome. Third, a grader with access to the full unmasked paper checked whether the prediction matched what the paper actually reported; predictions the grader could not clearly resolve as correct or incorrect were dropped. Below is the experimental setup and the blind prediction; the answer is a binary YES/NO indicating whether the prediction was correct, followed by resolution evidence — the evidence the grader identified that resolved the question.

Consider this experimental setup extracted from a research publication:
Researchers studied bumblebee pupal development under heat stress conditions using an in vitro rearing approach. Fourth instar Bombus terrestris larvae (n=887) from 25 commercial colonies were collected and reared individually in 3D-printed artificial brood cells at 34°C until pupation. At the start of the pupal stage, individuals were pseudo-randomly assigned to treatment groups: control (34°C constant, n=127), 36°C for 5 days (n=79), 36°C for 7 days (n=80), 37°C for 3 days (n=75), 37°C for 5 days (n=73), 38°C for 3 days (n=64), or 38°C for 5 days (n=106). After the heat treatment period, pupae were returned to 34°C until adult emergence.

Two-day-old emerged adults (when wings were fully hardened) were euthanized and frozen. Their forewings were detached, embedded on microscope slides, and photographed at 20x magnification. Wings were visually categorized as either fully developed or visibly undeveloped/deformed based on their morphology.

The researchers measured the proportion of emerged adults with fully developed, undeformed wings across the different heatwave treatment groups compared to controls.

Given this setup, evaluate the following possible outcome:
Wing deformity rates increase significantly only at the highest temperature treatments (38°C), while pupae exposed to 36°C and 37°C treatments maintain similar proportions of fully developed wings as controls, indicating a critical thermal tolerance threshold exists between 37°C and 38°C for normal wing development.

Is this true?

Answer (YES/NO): NO